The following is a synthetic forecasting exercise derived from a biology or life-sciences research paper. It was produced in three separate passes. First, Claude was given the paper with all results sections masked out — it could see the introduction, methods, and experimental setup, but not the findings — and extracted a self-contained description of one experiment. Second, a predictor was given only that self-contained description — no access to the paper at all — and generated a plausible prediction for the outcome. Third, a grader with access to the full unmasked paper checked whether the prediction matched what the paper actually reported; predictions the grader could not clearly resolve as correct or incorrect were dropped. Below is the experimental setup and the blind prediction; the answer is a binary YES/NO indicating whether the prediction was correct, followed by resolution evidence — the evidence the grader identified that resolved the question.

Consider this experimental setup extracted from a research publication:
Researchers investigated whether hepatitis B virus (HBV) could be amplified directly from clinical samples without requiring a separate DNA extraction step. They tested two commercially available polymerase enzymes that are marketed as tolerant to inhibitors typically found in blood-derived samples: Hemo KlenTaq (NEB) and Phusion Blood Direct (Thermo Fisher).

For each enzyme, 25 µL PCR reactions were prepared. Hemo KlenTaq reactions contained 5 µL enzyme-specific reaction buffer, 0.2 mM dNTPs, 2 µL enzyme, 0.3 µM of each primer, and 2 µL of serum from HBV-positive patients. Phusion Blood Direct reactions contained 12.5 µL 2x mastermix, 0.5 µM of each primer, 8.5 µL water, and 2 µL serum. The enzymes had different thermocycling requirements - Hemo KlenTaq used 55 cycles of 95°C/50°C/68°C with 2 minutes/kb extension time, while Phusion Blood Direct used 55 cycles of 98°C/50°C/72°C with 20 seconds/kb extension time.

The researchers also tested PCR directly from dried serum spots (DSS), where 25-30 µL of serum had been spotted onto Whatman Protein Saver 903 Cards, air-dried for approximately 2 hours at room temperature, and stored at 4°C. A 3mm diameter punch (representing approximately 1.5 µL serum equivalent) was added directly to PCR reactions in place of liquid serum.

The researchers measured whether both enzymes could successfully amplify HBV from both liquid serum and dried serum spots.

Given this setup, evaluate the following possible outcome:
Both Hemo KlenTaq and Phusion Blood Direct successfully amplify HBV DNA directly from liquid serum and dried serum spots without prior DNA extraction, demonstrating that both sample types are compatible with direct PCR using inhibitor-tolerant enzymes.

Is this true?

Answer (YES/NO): NO